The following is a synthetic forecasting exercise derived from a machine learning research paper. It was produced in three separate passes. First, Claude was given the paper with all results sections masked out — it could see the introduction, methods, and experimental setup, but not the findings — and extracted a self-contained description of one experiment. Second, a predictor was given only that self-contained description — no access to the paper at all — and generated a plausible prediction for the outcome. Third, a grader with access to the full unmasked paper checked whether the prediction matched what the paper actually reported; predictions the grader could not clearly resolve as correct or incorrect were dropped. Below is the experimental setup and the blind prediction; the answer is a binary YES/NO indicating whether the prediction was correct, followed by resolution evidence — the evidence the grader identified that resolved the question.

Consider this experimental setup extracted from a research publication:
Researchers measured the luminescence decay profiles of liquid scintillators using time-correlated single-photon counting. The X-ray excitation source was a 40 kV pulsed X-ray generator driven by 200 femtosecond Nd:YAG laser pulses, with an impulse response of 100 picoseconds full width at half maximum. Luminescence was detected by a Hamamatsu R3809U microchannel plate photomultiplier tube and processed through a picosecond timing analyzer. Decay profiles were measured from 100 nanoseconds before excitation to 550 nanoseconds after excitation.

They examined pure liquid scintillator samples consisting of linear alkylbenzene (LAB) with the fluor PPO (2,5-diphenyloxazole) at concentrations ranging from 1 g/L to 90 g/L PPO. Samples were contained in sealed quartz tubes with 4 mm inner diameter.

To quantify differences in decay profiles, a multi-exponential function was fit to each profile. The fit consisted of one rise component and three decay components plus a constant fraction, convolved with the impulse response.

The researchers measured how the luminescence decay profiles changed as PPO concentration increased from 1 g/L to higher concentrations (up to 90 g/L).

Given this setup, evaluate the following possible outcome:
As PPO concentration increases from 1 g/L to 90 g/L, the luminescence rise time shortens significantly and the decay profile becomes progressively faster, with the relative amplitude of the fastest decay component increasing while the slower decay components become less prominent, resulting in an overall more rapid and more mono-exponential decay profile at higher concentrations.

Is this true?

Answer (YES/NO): NO